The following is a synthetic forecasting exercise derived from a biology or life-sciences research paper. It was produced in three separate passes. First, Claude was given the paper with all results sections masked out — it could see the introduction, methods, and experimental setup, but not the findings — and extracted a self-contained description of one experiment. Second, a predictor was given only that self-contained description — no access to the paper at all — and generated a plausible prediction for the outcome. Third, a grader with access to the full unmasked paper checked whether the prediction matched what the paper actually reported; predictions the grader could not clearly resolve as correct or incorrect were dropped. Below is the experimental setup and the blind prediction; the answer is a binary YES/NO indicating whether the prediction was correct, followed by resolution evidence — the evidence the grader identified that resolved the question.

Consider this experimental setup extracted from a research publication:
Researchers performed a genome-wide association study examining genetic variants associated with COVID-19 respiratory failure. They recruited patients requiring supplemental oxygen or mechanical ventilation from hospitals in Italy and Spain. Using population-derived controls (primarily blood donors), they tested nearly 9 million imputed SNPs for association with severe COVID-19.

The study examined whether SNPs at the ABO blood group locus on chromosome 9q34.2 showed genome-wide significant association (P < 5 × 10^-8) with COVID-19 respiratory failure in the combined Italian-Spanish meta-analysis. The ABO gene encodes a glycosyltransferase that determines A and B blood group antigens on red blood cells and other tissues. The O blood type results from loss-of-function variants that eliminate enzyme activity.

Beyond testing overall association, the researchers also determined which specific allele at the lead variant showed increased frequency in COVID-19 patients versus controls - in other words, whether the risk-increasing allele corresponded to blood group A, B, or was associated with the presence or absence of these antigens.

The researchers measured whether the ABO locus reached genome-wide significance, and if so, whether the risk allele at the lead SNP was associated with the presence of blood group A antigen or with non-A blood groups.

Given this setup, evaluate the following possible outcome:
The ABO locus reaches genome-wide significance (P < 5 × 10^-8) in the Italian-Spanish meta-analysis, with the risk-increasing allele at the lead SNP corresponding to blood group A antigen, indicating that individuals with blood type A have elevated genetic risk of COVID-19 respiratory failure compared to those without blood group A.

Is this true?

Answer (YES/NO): YES